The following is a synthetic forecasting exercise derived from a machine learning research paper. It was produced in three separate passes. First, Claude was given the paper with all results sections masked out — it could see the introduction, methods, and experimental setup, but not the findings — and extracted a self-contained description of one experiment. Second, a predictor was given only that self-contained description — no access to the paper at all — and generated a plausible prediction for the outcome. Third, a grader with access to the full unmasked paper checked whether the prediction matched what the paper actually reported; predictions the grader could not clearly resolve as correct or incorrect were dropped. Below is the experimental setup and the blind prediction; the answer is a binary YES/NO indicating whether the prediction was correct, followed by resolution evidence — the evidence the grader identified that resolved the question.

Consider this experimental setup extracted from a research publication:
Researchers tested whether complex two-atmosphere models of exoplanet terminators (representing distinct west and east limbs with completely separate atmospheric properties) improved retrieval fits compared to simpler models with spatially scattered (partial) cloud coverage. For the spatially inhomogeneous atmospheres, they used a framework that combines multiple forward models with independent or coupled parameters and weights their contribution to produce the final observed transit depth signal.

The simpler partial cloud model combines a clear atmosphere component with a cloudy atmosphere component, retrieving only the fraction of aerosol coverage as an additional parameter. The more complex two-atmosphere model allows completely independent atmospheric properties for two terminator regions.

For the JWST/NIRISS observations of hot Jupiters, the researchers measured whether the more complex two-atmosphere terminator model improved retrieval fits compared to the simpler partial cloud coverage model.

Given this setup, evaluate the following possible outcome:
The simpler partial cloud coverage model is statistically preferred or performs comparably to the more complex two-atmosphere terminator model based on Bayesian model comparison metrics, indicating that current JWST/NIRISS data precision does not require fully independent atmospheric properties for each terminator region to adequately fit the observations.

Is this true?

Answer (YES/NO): YES